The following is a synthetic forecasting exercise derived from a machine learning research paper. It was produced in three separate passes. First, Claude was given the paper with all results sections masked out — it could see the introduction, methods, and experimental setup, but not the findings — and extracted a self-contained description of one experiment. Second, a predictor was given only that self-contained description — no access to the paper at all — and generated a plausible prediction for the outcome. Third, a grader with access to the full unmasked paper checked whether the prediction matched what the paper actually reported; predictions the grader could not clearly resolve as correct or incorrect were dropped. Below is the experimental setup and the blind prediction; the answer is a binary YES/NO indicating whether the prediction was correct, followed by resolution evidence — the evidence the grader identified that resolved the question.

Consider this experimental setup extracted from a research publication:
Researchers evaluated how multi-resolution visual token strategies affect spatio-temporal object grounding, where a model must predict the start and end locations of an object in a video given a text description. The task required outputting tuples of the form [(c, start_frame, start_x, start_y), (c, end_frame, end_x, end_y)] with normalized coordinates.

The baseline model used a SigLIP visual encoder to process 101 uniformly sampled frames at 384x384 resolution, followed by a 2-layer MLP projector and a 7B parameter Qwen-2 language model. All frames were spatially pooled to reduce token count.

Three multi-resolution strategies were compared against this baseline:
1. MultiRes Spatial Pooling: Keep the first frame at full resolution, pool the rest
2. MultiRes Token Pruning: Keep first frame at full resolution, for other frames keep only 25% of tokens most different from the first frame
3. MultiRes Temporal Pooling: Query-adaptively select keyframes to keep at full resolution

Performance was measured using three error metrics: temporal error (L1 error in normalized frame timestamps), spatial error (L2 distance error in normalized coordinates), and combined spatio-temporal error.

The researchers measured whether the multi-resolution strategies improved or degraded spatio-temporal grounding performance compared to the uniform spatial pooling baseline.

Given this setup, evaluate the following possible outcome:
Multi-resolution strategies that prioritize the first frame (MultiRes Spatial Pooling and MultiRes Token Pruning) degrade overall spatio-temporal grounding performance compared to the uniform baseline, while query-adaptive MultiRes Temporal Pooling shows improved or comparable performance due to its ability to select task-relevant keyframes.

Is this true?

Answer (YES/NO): NO